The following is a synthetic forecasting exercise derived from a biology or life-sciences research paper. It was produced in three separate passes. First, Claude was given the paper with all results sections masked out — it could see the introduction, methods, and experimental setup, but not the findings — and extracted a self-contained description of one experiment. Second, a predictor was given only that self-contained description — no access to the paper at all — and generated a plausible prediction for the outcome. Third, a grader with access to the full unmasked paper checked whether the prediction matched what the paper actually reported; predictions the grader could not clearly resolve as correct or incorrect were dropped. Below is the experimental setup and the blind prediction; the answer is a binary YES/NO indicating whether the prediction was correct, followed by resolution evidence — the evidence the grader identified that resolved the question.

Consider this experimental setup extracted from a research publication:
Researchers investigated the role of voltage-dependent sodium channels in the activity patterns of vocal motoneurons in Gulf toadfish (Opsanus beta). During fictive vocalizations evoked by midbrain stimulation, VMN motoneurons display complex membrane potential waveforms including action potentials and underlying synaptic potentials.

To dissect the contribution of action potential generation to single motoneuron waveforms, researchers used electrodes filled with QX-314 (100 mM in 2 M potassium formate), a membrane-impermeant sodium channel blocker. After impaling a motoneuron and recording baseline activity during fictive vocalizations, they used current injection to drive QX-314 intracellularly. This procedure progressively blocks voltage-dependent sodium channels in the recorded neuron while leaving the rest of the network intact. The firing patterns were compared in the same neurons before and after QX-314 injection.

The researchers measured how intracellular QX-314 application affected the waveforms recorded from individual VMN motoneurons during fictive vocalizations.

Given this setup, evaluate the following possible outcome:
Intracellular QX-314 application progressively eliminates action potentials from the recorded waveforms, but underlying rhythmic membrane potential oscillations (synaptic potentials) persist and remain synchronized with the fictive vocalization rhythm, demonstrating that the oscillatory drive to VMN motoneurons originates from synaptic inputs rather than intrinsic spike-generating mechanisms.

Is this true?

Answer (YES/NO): NO